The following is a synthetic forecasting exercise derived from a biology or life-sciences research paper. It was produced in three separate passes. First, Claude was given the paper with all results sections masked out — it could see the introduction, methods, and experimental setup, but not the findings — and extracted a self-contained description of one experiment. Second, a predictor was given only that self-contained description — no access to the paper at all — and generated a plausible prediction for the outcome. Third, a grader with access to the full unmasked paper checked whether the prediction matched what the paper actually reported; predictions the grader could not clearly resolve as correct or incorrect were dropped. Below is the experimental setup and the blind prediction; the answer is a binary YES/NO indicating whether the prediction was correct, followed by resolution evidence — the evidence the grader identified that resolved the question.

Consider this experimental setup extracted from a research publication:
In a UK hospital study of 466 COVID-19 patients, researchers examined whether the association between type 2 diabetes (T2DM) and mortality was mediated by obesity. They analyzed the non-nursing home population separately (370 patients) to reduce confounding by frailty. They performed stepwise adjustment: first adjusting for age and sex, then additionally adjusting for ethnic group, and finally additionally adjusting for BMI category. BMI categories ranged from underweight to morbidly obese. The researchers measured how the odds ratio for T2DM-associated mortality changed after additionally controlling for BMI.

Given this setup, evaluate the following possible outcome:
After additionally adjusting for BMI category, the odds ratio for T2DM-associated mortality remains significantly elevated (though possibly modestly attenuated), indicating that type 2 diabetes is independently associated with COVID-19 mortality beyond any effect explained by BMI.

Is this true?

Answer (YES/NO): NO